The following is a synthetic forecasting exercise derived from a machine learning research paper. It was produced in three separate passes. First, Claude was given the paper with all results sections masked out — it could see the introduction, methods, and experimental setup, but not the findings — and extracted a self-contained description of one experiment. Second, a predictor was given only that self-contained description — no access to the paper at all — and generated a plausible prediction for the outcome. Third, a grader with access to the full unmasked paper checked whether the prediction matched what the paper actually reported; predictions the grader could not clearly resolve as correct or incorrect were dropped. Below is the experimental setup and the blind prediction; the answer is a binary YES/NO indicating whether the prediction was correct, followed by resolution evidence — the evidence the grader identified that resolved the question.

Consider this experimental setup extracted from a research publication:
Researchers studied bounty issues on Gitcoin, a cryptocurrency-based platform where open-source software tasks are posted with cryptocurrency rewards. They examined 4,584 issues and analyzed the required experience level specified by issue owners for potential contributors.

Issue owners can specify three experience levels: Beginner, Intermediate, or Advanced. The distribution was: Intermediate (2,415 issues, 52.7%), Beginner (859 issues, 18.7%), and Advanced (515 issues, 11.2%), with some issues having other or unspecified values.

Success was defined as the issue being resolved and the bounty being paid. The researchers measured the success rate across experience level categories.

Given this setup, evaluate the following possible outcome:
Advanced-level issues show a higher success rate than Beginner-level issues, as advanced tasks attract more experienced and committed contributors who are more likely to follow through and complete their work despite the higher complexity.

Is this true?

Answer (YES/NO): NO